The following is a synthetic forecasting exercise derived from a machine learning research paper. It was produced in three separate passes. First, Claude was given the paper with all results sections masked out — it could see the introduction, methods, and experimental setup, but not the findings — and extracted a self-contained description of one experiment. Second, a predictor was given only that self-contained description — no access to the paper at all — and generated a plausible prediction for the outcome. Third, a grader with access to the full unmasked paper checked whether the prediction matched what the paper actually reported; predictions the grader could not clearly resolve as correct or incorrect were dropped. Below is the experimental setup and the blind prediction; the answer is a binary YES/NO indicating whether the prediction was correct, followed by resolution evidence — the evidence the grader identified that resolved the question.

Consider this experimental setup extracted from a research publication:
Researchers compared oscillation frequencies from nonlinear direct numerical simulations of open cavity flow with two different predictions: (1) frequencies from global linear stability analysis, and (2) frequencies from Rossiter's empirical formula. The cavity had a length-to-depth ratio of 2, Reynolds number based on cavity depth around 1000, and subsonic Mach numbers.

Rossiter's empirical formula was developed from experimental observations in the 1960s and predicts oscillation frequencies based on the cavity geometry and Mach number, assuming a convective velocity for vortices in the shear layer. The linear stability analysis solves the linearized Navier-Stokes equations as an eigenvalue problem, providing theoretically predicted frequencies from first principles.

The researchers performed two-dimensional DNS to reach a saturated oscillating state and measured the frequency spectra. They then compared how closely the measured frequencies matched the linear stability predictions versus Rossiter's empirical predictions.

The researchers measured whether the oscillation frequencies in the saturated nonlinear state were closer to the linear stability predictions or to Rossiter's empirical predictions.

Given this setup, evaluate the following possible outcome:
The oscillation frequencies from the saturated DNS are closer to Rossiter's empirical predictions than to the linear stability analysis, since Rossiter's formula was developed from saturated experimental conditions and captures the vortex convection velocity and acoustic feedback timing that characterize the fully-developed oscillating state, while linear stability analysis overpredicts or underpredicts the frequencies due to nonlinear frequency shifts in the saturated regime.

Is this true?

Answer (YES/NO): YES